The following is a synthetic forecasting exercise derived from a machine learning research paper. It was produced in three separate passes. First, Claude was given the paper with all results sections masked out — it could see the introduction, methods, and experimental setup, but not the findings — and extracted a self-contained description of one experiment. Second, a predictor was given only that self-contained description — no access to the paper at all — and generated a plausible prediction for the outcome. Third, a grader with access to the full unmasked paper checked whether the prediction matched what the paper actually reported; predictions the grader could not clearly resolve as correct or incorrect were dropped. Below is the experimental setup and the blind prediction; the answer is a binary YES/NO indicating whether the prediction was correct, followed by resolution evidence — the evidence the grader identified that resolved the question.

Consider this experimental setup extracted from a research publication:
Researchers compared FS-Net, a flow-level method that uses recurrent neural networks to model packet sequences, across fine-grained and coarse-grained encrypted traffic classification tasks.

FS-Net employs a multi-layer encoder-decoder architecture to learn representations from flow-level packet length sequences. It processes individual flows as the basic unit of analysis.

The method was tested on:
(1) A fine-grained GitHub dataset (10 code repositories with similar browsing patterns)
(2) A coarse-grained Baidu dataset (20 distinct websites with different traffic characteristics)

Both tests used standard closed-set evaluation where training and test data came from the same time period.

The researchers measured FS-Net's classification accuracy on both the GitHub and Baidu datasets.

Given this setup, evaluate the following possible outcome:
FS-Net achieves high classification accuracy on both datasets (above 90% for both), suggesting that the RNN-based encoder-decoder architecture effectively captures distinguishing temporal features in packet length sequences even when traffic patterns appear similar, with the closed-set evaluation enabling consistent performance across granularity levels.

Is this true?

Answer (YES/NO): NO